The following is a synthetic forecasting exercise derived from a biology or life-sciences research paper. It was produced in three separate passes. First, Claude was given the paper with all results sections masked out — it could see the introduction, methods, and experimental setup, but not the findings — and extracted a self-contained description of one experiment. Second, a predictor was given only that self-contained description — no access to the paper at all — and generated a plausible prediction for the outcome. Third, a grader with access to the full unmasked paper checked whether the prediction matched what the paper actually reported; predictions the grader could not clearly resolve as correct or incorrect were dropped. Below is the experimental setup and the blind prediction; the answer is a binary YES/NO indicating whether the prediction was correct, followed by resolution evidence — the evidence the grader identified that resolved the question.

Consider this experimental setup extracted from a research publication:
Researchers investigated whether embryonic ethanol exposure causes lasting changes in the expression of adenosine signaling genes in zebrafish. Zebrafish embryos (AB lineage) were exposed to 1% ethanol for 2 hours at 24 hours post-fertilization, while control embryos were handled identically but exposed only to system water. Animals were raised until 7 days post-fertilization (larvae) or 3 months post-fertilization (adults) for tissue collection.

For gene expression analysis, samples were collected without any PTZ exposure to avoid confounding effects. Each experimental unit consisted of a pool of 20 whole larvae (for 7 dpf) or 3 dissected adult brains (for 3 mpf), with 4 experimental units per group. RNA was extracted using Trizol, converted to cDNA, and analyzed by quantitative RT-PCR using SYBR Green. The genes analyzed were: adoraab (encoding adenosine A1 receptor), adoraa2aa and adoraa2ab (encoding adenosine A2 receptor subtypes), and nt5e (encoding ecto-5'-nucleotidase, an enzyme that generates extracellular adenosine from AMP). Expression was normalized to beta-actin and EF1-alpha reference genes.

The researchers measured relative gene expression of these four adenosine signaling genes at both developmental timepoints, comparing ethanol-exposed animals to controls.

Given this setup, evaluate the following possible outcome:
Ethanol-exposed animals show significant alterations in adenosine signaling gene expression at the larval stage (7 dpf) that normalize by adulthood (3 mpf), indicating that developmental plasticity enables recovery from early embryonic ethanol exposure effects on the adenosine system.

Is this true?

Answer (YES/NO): NO